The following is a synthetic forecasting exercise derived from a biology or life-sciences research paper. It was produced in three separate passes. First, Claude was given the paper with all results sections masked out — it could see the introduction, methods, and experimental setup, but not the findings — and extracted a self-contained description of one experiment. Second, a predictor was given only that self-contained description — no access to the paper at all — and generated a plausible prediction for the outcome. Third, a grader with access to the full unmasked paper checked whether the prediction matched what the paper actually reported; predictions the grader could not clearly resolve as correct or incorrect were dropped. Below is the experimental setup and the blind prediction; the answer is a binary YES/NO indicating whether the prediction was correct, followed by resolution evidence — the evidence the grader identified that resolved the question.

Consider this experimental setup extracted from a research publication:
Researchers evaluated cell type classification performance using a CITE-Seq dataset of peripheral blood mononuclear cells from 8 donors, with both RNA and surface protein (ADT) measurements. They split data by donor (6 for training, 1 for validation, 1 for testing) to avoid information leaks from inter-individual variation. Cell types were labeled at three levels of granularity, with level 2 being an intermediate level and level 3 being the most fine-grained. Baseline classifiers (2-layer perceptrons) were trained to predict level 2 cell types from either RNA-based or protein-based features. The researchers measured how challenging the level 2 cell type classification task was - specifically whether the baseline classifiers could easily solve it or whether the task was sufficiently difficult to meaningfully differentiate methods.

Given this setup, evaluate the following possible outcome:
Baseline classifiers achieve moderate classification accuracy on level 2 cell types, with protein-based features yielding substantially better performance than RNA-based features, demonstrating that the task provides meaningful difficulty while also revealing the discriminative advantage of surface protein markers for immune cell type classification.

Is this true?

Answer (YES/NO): NO